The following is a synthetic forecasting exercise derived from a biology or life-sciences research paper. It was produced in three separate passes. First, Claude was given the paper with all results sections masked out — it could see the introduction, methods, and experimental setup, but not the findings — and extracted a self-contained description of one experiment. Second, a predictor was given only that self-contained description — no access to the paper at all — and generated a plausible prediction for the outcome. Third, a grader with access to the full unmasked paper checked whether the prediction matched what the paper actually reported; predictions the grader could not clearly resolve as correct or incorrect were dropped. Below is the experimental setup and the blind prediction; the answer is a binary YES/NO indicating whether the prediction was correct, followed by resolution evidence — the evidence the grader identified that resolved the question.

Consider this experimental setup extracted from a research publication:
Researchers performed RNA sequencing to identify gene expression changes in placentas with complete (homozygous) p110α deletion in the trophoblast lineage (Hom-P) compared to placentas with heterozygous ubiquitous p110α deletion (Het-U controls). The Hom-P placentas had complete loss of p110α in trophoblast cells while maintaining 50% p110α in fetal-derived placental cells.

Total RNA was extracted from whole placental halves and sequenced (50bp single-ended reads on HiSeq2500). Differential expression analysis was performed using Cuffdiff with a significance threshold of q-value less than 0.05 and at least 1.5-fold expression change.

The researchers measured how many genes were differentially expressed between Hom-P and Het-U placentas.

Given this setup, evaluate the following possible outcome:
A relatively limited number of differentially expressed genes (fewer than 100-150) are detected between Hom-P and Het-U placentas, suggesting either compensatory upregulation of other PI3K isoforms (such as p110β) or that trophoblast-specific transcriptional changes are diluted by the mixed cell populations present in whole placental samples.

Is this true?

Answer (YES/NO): NO